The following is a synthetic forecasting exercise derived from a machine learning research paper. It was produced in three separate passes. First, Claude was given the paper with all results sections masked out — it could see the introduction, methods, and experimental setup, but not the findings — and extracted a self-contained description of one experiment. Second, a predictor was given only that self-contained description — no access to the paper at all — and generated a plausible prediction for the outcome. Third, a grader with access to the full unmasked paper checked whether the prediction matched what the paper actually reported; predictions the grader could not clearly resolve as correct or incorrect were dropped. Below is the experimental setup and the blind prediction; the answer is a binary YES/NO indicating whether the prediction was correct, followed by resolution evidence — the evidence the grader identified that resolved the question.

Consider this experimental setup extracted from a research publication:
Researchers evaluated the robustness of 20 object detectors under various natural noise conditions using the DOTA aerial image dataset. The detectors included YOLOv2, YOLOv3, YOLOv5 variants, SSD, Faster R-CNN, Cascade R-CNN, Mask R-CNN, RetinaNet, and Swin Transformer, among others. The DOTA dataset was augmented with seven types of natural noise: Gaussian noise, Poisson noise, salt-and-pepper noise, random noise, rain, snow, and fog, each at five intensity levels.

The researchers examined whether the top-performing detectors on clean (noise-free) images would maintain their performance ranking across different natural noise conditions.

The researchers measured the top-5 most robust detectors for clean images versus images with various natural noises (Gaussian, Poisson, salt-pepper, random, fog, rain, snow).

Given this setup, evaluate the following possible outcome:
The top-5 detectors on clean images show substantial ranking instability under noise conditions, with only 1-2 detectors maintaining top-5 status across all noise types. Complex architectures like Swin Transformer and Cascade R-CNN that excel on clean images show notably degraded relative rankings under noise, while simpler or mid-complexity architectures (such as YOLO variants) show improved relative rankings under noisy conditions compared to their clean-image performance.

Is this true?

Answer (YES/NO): NO